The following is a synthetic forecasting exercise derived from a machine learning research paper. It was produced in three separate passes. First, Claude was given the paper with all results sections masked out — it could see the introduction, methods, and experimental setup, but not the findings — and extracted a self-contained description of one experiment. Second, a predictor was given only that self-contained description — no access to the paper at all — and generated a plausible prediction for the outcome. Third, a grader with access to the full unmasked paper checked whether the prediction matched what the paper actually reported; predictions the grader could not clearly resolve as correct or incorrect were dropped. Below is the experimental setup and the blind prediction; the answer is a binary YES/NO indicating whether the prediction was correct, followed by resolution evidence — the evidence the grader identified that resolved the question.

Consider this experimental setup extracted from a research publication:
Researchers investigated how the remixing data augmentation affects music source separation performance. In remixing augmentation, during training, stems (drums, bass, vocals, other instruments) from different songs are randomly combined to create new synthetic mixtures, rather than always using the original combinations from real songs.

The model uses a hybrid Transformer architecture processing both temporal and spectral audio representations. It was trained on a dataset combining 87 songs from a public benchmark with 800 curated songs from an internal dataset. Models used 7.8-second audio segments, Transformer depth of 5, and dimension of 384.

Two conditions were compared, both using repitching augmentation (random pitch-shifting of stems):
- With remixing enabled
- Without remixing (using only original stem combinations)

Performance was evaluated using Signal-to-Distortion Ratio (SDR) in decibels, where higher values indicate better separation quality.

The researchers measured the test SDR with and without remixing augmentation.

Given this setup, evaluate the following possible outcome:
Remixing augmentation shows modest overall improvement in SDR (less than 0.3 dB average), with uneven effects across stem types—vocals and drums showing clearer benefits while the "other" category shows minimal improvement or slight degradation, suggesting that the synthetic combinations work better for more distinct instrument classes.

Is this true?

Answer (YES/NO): NO